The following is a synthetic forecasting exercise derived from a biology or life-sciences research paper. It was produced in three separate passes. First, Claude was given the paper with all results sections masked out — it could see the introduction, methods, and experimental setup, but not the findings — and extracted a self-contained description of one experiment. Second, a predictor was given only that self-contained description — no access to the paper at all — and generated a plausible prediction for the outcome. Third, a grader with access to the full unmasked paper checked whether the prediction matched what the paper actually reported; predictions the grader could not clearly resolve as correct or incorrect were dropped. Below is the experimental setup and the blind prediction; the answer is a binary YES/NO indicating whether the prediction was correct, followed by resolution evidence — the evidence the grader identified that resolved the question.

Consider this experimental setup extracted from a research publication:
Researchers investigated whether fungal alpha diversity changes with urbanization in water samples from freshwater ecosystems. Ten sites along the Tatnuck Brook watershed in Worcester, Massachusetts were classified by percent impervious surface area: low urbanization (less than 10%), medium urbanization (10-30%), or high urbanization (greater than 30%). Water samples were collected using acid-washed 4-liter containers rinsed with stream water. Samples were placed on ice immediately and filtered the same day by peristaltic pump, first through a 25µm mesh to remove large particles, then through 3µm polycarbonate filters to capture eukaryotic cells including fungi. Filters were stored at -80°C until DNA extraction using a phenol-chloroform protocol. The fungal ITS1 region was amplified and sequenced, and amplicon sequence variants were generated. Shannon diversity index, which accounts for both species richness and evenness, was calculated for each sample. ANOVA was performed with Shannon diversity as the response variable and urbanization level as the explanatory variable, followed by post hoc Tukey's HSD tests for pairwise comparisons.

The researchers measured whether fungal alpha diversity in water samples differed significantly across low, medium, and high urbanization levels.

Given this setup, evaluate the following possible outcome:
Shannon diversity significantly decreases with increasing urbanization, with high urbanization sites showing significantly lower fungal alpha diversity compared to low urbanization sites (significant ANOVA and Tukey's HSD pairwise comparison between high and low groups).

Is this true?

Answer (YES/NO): NO